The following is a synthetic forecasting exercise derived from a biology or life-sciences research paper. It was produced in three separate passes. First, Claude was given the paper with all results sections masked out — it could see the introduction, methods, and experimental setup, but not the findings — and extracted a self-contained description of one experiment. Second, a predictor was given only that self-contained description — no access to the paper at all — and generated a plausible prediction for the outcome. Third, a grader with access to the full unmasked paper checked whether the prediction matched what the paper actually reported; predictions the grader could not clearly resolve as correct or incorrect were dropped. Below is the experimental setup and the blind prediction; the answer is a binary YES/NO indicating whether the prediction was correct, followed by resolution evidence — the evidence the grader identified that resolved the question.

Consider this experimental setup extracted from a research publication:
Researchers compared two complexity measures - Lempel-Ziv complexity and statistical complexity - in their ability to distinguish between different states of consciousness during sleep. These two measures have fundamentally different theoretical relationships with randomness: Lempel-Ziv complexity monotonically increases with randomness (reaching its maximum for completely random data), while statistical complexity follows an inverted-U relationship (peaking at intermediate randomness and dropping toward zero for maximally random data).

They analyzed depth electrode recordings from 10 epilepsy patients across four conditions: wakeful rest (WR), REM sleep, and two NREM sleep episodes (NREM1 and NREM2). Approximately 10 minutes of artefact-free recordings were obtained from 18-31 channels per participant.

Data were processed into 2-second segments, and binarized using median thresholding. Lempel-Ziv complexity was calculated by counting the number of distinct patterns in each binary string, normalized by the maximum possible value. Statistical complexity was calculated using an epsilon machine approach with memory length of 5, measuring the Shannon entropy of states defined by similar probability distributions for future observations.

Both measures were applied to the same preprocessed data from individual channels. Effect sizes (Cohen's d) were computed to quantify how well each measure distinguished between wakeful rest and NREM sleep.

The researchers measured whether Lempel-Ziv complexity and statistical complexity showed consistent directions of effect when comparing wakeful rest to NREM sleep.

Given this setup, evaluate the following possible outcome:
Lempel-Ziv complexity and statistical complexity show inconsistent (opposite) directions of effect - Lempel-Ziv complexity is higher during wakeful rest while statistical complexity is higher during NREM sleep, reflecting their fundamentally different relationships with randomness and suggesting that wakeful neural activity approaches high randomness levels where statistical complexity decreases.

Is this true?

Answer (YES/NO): NO